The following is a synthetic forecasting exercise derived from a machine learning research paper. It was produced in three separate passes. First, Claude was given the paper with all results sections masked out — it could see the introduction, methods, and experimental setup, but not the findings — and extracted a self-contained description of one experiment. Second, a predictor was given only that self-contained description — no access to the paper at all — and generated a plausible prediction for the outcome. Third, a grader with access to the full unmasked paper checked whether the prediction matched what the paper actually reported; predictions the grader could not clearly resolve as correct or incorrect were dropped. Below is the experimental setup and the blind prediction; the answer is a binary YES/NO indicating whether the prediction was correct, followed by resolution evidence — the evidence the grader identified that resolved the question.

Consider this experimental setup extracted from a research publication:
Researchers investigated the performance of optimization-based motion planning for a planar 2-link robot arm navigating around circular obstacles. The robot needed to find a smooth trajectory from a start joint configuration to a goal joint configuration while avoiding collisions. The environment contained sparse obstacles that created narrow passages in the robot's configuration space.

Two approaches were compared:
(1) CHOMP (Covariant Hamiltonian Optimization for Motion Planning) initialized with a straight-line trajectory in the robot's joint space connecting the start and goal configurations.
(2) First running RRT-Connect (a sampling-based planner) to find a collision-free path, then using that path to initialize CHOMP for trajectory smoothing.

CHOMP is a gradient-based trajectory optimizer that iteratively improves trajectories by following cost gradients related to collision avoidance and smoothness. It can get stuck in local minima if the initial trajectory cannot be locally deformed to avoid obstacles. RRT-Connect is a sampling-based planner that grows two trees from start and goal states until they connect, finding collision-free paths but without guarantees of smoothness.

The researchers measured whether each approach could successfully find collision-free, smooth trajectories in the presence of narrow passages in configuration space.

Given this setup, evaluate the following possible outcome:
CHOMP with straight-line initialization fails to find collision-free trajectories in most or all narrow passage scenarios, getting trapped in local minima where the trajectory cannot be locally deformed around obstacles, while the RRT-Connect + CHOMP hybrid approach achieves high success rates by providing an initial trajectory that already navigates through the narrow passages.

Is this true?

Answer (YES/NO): YES